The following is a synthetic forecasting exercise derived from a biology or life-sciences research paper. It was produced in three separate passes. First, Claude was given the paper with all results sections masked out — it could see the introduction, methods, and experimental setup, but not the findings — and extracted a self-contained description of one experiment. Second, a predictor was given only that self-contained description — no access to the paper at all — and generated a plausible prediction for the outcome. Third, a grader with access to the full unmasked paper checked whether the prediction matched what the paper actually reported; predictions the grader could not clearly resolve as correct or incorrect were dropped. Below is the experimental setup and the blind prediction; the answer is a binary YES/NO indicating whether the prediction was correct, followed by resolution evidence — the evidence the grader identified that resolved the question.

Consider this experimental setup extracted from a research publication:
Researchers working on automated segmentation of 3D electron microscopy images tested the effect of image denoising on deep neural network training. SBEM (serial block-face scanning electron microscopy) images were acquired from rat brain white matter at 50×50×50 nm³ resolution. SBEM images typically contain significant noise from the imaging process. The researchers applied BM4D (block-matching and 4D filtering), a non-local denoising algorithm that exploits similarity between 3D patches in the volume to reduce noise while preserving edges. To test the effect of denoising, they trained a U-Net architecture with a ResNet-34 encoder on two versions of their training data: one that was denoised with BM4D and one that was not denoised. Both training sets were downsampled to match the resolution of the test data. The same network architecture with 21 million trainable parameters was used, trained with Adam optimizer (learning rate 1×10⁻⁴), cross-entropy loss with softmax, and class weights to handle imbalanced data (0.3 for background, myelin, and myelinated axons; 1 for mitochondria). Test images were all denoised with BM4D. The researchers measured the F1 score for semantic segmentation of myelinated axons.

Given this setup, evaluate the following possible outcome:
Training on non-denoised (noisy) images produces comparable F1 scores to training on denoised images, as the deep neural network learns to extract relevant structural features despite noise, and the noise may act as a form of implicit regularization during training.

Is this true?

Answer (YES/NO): NO